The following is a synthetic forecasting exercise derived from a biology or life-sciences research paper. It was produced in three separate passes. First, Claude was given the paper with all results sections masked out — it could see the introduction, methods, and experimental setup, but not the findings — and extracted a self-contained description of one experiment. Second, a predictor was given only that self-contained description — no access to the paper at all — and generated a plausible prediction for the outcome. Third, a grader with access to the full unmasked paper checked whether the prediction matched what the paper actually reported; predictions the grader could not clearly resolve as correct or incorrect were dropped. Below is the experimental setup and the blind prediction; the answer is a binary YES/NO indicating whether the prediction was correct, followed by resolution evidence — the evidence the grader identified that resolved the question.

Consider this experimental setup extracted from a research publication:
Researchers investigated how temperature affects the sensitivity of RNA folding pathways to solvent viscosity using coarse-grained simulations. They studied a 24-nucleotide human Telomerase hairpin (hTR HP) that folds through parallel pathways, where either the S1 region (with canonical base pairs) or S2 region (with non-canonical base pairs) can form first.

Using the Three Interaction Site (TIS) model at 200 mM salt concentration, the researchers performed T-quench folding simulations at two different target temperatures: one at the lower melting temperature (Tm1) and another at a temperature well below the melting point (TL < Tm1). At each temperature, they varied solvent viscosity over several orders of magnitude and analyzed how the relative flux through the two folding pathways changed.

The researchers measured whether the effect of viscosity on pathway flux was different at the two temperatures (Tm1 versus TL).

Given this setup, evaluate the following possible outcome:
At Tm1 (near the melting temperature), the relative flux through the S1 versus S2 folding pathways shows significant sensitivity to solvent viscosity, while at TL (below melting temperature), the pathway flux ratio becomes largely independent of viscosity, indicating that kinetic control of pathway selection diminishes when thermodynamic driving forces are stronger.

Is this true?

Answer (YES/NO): NO